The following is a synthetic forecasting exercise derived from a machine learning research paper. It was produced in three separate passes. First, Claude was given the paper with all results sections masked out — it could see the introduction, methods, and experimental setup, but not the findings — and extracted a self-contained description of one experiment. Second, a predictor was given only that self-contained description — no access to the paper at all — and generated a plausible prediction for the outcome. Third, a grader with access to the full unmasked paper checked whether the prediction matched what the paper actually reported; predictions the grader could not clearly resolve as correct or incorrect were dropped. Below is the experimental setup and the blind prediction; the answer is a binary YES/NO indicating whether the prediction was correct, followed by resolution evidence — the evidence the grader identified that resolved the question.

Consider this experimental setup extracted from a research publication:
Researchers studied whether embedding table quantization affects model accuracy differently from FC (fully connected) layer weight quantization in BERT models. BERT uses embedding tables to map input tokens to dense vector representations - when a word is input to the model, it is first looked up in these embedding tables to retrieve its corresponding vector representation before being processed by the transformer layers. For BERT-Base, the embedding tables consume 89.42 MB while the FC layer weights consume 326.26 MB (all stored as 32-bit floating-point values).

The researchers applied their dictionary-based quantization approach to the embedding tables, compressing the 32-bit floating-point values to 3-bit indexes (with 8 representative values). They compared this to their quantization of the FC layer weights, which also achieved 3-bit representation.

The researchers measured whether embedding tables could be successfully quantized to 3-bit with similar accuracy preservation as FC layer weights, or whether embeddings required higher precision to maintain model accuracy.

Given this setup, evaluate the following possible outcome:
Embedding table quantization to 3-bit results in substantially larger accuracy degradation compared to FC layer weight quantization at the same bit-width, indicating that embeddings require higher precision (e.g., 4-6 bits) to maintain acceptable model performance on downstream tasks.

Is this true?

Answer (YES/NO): NO